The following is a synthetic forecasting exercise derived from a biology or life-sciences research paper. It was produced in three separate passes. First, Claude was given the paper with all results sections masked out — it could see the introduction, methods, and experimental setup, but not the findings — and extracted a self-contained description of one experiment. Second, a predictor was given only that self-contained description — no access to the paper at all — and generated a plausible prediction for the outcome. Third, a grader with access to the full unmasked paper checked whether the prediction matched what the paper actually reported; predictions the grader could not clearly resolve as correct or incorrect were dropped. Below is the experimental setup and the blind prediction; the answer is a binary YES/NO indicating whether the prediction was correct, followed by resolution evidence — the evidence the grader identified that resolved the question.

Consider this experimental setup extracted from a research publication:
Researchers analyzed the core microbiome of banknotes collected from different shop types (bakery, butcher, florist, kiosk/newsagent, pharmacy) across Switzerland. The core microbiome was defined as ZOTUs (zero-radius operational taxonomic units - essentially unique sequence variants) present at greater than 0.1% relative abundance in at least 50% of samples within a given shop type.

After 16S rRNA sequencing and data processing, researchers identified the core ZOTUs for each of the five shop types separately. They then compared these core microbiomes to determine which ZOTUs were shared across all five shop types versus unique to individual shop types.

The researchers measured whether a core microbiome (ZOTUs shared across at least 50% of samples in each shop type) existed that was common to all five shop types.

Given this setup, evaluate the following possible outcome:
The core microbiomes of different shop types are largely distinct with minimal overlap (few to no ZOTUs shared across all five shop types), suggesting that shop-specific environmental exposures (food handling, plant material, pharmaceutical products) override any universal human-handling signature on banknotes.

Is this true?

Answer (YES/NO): NO